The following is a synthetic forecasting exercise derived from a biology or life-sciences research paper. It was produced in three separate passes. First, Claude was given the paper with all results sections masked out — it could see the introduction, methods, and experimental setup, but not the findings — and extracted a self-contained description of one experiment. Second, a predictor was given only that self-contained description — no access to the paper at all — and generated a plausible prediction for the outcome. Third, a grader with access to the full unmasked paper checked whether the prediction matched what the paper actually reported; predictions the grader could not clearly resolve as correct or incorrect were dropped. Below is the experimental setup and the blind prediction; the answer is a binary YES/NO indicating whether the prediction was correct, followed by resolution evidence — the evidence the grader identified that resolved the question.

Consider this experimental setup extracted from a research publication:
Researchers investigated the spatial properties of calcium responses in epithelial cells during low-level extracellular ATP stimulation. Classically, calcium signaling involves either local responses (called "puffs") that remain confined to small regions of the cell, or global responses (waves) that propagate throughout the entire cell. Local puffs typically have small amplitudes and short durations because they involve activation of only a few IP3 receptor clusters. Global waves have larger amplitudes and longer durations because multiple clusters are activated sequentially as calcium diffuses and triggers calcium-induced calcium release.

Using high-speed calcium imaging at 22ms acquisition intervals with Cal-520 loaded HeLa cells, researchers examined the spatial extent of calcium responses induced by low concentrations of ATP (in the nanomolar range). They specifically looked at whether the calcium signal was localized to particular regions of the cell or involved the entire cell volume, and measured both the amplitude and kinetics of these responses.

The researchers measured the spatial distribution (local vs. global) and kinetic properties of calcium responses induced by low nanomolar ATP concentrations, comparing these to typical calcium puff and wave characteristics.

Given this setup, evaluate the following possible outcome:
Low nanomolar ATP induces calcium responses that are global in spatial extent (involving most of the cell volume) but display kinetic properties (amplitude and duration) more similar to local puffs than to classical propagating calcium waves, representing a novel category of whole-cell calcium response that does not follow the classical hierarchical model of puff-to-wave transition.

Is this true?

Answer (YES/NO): YES